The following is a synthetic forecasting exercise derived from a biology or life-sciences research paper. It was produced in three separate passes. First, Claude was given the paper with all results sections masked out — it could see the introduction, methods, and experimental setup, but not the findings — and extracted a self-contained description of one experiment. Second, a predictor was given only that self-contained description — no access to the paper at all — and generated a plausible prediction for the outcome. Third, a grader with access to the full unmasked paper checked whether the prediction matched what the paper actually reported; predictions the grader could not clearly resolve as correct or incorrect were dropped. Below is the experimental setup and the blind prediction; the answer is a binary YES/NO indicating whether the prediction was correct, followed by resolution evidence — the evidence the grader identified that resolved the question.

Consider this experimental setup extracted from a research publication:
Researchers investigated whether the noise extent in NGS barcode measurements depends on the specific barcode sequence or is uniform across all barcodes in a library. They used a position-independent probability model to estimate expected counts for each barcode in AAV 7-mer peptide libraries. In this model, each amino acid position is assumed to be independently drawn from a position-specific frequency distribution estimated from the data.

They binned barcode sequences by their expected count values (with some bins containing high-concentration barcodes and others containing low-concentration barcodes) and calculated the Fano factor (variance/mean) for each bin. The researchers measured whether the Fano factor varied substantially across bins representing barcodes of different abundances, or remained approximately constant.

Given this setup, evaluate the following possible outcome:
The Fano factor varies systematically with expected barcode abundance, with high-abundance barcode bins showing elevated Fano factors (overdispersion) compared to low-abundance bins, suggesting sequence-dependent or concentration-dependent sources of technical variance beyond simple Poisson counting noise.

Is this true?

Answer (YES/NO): NO